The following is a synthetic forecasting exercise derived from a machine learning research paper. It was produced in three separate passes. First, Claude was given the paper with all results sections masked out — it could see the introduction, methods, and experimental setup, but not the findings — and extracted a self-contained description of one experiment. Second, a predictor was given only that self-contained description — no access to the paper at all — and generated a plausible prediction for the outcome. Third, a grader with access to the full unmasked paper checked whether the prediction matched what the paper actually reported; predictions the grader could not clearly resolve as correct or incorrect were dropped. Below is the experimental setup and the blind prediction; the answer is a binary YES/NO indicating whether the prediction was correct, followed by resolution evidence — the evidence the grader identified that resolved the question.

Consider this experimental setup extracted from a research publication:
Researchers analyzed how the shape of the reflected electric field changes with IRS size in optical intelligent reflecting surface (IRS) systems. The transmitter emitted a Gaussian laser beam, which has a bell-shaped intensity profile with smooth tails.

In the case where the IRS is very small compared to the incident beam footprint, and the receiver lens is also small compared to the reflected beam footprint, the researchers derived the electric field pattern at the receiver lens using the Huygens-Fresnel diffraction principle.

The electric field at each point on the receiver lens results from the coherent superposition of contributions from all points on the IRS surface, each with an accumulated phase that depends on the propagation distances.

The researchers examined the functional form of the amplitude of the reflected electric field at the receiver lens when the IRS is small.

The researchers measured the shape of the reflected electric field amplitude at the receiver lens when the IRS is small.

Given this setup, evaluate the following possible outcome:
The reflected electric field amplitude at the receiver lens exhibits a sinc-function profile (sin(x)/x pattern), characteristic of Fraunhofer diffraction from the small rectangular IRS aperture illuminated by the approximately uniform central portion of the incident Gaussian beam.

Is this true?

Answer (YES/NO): YES